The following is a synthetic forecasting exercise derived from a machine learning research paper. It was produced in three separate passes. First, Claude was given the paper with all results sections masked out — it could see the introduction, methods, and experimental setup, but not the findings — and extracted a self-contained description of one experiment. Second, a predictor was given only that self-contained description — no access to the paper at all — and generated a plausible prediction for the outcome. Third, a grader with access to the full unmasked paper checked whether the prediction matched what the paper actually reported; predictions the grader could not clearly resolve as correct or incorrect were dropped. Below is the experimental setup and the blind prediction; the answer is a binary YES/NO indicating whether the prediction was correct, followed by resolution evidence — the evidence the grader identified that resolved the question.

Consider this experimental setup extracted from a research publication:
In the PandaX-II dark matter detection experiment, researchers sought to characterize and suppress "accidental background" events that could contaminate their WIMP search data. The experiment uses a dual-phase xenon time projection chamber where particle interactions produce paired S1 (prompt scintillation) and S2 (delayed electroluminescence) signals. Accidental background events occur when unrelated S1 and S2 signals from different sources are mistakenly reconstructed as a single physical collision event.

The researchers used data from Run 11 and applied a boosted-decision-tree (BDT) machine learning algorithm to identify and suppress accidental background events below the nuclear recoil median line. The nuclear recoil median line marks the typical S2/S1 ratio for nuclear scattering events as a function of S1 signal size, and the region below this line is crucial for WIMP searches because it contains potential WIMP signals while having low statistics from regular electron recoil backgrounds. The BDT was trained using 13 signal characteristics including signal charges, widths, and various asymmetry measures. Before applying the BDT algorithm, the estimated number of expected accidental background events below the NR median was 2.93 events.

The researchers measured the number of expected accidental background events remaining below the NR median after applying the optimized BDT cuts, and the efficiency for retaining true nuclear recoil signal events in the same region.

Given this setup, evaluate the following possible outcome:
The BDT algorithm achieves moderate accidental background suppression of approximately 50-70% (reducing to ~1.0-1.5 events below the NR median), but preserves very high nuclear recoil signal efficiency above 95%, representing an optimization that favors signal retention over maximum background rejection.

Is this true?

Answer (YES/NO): NO